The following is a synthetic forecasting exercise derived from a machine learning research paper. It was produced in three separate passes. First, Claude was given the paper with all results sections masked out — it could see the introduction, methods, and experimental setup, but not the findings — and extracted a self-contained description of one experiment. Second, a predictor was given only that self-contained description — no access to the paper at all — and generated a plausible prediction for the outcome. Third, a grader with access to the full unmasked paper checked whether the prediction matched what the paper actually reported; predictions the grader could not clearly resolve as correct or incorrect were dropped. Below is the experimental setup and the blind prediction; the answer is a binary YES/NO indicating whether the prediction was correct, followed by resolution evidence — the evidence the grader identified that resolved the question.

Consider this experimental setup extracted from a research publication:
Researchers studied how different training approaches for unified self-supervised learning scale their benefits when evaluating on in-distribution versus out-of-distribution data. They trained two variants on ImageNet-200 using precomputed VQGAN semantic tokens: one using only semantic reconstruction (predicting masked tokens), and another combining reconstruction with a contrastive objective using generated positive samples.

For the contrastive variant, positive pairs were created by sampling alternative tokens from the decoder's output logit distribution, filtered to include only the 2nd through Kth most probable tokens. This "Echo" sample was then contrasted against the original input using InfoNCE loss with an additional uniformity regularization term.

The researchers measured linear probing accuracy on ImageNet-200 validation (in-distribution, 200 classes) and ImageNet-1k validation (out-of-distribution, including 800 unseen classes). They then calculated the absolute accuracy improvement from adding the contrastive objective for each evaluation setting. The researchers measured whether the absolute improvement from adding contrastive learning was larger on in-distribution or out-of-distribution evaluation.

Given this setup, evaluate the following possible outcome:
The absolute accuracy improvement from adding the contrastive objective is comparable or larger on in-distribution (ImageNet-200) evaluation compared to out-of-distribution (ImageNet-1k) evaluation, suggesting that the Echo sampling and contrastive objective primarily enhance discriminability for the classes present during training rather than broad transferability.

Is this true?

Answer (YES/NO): YES